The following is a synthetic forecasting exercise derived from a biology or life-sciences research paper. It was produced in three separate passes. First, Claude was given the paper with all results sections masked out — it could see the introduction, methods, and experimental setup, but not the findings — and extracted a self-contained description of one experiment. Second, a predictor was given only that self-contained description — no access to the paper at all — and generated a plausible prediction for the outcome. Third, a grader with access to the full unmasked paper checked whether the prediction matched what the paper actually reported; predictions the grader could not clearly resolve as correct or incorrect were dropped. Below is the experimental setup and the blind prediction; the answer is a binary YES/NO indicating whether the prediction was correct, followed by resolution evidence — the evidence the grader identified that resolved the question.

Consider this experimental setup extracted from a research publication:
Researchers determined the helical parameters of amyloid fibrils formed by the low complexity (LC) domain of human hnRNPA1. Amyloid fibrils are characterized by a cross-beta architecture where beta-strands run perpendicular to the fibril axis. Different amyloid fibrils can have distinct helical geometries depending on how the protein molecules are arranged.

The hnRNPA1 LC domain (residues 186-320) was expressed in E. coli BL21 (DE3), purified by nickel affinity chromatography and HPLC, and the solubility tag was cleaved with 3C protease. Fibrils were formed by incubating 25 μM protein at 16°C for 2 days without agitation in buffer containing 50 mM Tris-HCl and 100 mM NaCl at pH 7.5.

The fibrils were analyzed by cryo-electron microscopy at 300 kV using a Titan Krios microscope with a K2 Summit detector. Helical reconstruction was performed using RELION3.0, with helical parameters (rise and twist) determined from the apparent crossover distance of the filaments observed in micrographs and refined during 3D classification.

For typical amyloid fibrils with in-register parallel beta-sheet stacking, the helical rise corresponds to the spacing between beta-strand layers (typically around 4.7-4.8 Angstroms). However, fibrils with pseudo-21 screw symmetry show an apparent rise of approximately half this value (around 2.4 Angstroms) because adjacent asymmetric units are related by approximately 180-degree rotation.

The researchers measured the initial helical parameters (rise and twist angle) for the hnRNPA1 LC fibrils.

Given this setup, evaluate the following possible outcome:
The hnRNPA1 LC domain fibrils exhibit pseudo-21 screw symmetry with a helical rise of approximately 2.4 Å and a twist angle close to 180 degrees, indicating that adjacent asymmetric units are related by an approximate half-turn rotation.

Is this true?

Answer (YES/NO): YES